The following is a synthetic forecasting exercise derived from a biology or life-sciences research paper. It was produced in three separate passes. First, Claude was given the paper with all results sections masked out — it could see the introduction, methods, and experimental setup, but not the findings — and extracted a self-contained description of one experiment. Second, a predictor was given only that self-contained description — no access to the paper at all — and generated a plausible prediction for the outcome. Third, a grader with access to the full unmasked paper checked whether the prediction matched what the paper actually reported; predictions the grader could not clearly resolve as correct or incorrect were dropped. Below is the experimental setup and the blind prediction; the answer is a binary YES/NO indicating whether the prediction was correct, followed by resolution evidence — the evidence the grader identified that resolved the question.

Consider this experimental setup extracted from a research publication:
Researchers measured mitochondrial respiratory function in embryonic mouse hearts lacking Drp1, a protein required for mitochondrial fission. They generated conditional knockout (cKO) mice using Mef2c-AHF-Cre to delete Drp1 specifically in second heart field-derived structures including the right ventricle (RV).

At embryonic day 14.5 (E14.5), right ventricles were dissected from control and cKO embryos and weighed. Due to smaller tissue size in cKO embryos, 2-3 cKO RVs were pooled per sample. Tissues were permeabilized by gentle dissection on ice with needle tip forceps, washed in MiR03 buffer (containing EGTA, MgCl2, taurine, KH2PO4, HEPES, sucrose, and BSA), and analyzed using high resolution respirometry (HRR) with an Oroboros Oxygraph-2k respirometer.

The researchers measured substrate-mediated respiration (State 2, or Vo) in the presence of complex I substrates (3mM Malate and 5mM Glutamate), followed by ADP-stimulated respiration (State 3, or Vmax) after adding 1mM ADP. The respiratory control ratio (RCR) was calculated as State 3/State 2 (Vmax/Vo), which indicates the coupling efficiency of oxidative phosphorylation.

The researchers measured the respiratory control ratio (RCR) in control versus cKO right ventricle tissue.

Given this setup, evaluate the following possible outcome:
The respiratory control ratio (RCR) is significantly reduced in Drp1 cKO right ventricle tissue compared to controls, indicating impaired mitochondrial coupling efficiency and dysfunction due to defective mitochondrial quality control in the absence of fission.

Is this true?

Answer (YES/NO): YES